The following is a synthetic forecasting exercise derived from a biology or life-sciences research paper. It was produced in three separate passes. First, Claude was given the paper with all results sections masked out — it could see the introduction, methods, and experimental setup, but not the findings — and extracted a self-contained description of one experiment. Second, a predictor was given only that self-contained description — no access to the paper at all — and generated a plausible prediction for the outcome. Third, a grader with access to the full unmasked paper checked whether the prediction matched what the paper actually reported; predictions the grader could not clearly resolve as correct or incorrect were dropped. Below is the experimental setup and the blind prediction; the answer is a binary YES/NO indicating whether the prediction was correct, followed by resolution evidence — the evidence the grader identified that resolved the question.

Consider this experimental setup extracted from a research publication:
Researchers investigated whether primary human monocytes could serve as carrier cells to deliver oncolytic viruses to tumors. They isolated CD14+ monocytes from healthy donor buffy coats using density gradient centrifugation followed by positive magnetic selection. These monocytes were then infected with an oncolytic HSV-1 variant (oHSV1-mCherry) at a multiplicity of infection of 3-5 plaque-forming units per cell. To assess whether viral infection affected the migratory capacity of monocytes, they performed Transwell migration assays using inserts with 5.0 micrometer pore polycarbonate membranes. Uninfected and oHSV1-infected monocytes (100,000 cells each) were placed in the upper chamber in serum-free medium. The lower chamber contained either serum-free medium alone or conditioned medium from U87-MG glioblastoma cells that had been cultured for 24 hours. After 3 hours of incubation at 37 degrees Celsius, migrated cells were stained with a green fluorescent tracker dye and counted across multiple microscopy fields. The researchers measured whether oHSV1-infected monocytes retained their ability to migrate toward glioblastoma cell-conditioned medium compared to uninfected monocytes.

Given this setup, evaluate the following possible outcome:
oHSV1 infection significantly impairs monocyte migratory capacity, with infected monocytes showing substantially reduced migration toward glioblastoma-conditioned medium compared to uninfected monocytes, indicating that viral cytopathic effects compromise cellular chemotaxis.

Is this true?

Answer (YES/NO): NO